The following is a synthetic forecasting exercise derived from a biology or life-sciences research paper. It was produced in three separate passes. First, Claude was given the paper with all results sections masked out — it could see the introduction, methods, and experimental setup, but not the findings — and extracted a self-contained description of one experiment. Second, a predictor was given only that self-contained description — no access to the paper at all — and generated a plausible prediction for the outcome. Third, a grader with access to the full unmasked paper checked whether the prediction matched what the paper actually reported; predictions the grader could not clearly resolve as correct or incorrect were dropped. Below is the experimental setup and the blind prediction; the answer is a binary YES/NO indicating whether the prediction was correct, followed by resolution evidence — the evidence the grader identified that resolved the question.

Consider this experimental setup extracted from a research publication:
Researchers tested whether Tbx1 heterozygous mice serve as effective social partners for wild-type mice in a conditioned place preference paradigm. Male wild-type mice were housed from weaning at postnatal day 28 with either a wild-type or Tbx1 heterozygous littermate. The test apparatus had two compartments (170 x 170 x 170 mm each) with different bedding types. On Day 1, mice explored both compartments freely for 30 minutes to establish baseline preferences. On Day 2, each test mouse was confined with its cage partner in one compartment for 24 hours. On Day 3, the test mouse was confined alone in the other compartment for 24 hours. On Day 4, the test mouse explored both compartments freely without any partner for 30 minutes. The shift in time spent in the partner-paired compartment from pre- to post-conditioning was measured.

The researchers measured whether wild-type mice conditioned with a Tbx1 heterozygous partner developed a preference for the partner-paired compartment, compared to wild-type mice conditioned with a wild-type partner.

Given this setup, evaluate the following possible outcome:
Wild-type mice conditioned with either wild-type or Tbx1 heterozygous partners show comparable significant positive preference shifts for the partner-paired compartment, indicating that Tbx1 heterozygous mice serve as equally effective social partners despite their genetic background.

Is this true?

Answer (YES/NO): NO